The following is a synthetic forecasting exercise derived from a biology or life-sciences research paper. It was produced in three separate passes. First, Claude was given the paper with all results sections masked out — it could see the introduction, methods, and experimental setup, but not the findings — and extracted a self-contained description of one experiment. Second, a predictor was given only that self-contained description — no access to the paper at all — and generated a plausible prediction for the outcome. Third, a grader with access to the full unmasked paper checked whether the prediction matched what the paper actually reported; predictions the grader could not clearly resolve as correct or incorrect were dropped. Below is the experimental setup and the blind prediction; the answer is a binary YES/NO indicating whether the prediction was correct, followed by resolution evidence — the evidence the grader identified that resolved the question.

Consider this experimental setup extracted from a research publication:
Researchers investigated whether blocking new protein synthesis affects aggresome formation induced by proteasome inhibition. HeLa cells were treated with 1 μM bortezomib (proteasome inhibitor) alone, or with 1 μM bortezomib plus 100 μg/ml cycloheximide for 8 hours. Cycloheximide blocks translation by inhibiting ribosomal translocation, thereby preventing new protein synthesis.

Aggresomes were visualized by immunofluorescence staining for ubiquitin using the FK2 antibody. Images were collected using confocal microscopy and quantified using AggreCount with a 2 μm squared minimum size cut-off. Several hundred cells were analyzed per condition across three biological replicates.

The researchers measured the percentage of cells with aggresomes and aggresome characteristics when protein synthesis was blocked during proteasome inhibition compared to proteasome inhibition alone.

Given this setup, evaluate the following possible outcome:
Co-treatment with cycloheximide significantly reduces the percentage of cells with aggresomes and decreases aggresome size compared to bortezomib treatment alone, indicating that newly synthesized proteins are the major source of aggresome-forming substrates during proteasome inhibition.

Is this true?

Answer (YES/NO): YES